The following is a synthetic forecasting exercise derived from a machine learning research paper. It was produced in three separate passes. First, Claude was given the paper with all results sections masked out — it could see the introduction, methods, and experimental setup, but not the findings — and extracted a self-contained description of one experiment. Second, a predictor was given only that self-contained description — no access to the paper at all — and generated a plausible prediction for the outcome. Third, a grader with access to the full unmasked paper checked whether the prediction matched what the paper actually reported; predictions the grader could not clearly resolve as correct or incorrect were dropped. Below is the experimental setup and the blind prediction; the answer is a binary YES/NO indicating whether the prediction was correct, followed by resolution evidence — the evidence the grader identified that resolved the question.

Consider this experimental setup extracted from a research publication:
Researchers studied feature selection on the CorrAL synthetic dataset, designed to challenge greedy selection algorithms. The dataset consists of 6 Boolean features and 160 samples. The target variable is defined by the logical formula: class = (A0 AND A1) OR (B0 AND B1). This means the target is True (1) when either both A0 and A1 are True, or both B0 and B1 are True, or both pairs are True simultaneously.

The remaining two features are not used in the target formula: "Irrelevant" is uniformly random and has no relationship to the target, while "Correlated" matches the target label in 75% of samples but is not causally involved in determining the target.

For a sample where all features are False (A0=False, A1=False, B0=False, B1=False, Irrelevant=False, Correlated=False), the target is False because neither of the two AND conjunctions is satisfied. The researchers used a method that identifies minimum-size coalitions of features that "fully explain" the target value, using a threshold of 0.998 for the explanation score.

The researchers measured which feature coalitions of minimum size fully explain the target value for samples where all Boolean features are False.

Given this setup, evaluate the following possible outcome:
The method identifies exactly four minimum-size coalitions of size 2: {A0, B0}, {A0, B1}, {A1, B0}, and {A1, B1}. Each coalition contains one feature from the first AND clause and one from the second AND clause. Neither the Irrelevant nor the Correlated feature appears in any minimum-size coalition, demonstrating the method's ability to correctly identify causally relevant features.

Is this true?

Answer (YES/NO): YES